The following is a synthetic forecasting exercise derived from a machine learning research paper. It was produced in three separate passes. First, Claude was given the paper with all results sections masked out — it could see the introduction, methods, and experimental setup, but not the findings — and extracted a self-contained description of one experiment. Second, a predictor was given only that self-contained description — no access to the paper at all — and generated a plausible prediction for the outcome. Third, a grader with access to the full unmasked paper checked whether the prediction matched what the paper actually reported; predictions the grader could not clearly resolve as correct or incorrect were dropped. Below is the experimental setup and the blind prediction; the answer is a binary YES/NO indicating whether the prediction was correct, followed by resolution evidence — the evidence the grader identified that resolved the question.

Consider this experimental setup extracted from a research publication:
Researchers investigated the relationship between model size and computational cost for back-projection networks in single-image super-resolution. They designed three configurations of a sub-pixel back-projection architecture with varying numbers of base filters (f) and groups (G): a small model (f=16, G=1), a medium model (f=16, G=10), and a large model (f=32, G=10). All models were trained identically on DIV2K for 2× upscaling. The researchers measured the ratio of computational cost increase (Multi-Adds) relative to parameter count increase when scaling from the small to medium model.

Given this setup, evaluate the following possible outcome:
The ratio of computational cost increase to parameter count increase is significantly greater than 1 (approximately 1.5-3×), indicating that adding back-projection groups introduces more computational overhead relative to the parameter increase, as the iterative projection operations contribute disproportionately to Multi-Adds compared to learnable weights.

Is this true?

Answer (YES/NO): NO